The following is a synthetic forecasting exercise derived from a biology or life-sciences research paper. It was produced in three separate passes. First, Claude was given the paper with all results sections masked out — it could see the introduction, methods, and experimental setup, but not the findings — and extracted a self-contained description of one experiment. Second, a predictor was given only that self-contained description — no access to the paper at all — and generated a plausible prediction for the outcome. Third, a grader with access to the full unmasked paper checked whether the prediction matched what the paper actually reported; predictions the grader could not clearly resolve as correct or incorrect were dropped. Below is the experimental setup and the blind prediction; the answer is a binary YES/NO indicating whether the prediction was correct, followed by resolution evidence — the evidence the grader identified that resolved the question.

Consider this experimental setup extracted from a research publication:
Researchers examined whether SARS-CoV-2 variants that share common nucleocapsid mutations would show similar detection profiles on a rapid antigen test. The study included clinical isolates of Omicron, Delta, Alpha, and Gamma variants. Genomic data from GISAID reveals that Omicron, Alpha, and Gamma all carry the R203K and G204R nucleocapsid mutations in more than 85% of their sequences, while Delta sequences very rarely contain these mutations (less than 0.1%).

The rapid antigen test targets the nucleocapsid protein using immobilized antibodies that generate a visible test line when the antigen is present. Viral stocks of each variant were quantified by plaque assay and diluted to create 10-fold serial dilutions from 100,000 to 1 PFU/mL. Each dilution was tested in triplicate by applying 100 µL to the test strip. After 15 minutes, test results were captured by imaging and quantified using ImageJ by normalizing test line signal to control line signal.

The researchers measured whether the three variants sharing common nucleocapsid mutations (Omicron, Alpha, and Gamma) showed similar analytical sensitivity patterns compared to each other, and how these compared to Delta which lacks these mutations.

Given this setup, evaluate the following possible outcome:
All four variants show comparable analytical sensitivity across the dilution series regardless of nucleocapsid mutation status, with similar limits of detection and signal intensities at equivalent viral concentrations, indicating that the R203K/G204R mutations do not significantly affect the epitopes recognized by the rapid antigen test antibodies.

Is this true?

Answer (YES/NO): NO